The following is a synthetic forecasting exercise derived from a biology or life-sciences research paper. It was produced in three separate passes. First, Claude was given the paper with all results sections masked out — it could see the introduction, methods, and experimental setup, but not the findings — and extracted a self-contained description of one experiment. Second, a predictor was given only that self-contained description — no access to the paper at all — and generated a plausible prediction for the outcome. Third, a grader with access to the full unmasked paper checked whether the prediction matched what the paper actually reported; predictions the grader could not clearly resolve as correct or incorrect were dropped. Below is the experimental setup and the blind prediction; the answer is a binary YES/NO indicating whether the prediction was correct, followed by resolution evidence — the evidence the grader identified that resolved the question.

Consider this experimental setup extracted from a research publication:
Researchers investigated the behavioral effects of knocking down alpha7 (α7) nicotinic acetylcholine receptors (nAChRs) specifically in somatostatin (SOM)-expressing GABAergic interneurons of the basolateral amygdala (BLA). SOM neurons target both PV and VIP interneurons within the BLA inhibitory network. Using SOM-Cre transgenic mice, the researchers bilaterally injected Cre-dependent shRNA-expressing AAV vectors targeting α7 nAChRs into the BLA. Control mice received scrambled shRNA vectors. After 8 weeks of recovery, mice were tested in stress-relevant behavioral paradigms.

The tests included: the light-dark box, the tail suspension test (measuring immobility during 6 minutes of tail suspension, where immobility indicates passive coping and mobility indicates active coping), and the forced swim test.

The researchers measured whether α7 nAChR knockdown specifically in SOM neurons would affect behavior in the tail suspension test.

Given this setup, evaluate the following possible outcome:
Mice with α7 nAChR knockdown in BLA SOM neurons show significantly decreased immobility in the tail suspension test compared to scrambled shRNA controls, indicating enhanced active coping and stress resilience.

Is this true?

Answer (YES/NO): YES